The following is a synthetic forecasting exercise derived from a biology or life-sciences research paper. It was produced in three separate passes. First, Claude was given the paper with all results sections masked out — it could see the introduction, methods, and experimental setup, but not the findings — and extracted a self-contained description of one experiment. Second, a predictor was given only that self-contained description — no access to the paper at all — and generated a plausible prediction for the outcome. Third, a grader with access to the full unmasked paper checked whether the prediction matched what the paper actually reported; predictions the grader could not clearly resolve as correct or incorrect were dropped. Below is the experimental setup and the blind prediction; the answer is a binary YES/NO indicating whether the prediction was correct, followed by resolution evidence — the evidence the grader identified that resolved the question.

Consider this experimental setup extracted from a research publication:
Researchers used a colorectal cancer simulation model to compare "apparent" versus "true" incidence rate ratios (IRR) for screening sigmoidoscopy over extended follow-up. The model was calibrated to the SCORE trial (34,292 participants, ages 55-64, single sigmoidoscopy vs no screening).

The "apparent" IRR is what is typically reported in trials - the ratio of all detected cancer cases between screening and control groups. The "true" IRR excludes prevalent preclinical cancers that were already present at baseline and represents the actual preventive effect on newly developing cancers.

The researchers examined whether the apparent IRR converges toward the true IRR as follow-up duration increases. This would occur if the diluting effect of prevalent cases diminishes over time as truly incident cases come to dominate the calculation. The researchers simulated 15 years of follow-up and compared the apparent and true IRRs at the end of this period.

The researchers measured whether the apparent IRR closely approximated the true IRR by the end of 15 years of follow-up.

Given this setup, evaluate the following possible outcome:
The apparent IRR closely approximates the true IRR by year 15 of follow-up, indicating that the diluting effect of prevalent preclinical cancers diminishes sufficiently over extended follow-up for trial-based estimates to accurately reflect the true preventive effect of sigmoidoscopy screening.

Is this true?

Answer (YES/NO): NO